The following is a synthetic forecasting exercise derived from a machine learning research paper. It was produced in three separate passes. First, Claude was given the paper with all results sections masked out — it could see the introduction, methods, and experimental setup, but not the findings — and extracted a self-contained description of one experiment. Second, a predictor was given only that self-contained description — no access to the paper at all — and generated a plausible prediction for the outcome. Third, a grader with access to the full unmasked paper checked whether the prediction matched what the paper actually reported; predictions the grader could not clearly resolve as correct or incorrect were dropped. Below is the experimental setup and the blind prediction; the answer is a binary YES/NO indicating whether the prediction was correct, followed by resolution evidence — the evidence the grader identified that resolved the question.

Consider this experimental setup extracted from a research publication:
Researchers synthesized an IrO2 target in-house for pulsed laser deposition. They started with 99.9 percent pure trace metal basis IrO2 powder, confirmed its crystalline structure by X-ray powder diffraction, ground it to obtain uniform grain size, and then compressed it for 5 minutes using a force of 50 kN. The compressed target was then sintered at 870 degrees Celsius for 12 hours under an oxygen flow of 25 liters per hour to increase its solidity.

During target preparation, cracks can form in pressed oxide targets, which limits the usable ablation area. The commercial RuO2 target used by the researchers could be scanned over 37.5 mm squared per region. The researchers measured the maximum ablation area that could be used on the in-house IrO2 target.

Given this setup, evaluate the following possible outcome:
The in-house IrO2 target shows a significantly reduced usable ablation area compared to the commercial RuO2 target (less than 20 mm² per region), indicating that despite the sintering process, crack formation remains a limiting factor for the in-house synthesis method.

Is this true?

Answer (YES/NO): YES